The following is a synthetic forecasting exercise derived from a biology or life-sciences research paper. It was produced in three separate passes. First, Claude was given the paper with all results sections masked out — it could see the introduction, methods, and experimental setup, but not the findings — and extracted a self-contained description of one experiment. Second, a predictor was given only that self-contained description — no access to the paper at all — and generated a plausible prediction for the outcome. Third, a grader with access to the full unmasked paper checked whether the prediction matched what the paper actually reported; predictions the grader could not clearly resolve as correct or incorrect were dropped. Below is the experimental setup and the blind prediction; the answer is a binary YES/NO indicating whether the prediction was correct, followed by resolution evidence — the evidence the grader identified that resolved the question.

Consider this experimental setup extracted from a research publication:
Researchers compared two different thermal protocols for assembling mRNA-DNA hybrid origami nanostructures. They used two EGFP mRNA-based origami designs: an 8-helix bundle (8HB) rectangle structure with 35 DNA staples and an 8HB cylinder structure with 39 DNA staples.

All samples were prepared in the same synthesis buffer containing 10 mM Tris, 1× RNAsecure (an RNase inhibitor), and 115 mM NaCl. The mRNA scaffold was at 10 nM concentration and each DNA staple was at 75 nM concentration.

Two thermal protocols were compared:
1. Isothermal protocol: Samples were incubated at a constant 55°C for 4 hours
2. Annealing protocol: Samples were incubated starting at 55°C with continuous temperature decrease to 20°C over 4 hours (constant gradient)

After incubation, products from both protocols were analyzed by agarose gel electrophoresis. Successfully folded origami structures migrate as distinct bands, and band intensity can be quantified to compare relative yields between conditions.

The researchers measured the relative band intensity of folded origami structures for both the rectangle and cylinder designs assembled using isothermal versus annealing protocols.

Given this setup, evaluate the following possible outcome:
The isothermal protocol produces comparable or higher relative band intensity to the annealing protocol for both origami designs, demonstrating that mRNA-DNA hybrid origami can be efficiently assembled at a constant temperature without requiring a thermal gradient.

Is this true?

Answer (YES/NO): NO